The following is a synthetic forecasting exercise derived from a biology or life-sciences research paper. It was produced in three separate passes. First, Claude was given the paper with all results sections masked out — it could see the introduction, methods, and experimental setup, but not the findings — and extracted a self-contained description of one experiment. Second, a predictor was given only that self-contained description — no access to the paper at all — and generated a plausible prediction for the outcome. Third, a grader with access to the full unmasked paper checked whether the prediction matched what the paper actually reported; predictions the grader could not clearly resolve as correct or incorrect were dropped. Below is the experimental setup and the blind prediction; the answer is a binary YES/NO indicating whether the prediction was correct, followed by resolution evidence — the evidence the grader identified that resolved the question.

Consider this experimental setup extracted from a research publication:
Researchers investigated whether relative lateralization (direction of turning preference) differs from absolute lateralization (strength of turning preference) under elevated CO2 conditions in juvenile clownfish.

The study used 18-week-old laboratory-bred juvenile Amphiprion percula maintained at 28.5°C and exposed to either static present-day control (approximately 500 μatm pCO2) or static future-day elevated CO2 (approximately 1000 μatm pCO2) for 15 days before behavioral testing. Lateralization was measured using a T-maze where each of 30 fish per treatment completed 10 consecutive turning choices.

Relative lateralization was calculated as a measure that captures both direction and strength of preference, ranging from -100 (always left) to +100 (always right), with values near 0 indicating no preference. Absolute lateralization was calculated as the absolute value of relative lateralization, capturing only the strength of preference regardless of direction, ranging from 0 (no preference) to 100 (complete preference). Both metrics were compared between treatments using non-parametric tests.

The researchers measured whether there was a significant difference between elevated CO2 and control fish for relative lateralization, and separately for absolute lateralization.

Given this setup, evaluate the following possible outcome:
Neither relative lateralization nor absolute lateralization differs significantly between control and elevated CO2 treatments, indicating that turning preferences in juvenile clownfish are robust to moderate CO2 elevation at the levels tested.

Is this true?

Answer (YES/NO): NO